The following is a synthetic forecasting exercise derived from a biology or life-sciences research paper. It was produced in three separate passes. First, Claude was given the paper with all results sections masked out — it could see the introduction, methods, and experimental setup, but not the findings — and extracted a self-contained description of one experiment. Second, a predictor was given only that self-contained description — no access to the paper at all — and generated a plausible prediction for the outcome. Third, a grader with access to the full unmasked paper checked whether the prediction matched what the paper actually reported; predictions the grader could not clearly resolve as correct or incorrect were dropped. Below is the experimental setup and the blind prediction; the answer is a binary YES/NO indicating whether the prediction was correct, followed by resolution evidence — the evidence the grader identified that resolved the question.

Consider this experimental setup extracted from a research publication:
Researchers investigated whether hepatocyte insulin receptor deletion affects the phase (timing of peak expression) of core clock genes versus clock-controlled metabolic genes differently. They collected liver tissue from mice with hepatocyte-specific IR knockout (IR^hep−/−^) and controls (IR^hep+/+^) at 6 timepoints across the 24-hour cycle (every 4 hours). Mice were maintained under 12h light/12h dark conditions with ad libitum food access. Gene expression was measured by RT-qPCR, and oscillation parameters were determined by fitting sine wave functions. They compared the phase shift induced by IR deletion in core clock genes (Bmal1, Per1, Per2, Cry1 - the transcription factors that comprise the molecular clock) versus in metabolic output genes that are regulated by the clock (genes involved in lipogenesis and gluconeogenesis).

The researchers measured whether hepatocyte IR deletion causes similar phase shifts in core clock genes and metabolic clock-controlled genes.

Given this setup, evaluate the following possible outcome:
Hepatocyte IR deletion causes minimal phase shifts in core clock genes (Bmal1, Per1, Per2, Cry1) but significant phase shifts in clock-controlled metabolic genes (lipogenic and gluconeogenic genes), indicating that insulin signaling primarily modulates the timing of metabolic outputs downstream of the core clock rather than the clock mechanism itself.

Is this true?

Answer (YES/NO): NO